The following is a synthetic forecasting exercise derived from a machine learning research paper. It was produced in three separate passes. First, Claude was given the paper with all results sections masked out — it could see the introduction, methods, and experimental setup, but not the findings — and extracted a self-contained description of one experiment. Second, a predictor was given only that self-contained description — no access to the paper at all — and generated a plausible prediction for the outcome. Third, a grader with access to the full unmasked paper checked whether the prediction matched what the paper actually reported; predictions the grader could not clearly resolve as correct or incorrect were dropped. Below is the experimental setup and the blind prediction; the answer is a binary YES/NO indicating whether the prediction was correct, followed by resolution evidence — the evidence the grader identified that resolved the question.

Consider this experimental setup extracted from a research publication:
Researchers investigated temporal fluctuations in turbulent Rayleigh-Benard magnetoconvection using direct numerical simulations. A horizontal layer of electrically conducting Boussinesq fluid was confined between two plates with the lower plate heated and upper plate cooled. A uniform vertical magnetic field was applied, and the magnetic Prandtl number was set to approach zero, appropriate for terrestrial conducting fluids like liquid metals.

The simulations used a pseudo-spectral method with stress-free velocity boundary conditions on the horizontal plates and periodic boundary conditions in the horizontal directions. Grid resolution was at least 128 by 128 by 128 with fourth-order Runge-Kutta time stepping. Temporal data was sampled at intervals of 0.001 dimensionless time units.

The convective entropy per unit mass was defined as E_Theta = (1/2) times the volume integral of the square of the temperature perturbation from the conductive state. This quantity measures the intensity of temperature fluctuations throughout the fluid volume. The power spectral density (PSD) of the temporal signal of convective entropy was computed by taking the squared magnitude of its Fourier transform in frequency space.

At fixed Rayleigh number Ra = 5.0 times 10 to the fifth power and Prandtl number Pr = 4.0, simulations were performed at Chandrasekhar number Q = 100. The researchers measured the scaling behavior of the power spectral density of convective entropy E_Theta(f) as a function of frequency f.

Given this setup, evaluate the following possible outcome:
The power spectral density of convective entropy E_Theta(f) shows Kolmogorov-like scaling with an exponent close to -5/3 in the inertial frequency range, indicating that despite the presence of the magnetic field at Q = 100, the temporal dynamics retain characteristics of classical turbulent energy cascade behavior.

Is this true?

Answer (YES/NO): NO